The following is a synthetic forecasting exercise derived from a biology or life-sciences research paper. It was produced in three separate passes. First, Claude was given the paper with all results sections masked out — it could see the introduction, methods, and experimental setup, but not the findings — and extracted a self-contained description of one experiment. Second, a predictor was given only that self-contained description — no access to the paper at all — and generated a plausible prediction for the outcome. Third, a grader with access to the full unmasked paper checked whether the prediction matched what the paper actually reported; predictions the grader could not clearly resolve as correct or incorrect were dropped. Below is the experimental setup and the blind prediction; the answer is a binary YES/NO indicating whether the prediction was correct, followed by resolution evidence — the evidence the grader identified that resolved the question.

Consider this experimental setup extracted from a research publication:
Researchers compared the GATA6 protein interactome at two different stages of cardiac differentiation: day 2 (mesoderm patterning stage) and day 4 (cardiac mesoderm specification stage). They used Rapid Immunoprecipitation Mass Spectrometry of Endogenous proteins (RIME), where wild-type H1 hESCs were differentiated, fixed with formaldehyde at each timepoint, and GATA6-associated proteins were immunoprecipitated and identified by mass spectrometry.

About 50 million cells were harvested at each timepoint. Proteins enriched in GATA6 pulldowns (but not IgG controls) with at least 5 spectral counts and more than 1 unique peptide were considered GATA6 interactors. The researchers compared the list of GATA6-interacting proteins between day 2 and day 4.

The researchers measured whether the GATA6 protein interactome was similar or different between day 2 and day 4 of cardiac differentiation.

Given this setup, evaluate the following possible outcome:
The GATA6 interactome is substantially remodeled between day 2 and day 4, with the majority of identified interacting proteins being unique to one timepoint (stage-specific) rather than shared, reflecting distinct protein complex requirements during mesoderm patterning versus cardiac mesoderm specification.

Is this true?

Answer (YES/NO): YES